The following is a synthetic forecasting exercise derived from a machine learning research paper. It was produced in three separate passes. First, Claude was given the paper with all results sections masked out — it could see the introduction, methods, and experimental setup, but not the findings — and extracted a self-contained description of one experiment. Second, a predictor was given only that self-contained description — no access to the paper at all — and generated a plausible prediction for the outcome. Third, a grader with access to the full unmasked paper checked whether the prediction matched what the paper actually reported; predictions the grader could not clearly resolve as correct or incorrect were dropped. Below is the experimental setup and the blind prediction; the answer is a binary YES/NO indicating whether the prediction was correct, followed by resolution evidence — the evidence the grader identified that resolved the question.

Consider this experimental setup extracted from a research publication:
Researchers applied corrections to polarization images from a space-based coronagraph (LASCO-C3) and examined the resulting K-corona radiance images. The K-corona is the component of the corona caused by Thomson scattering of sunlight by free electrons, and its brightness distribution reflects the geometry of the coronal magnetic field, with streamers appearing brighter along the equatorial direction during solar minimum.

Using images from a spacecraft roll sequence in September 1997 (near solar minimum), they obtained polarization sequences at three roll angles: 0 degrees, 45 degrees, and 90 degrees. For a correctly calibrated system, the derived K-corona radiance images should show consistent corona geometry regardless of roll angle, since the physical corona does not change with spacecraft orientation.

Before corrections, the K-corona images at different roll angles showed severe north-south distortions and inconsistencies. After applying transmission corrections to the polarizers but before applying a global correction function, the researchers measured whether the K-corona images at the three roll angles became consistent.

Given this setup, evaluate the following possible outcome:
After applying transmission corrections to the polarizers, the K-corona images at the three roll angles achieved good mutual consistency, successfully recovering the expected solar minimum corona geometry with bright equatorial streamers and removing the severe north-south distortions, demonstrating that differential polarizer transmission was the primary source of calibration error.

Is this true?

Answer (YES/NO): NO